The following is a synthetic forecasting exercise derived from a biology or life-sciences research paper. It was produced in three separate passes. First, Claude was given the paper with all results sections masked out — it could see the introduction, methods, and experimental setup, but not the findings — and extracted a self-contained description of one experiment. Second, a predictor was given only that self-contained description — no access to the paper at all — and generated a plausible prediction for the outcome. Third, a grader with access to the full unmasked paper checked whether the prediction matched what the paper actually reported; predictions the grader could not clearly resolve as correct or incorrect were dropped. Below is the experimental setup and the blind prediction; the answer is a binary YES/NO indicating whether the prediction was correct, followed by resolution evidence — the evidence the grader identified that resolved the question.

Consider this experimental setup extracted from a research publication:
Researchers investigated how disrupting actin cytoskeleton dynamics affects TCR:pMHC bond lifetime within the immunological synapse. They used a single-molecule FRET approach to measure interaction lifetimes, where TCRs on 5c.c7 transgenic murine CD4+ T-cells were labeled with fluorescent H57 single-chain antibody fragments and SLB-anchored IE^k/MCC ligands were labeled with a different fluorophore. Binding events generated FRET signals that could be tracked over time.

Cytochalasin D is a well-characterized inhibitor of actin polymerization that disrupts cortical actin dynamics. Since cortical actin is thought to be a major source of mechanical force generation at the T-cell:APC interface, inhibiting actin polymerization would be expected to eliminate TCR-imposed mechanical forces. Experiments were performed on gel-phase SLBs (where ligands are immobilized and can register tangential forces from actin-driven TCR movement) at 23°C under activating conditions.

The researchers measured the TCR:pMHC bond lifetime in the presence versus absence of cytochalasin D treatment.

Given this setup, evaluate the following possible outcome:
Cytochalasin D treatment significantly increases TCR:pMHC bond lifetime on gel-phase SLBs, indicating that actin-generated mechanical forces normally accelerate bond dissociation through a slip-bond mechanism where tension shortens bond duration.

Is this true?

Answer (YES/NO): NO